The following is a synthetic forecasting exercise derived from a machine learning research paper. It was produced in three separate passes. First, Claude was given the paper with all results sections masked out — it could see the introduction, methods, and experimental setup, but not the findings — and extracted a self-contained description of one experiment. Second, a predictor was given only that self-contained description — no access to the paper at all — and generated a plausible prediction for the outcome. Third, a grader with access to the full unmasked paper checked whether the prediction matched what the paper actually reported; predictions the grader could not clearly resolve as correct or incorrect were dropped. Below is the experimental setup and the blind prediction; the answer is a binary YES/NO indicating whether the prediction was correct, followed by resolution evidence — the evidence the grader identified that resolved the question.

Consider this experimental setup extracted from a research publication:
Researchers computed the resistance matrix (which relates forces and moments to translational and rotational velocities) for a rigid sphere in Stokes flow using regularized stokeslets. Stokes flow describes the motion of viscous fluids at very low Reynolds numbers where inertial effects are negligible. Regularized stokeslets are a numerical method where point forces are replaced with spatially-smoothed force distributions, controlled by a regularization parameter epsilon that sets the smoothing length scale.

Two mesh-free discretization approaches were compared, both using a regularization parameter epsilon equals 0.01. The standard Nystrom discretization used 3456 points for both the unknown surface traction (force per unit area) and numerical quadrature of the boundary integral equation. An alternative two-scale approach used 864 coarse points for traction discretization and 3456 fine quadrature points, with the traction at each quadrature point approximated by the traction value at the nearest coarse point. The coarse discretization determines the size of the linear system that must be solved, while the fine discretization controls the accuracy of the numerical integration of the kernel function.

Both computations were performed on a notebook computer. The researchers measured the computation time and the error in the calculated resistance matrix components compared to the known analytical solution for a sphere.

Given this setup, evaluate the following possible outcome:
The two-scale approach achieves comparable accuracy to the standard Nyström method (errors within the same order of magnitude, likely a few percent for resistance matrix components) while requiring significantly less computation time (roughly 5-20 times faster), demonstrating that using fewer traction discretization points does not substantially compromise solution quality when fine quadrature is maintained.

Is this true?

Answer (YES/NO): NO